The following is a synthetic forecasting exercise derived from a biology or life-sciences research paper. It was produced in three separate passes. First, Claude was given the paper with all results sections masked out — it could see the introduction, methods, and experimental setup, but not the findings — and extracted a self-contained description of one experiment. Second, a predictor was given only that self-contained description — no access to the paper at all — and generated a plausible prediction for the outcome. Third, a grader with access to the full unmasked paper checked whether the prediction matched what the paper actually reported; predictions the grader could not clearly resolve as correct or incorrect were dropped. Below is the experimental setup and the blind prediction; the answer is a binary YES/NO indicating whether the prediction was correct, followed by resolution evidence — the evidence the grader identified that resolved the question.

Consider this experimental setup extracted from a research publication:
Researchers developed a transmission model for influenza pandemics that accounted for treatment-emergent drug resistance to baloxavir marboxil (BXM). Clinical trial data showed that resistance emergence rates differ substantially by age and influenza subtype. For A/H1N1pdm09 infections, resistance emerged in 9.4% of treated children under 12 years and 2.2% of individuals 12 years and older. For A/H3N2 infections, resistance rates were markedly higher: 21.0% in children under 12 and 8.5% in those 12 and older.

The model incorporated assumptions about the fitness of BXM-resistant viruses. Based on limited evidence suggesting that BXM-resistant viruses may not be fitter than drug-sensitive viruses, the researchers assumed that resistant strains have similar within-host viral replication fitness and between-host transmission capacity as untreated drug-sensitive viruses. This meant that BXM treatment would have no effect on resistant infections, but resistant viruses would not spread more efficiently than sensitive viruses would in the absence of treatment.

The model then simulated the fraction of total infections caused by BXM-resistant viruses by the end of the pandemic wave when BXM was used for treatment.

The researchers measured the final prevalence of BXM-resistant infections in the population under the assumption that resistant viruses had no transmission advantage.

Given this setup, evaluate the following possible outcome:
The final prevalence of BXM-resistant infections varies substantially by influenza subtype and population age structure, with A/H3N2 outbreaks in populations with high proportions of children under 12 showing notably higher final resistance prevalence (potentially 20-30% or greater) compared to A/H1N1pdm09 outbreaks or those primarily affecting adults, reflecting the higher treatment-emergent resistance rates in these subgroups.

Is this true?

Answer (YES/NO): NO